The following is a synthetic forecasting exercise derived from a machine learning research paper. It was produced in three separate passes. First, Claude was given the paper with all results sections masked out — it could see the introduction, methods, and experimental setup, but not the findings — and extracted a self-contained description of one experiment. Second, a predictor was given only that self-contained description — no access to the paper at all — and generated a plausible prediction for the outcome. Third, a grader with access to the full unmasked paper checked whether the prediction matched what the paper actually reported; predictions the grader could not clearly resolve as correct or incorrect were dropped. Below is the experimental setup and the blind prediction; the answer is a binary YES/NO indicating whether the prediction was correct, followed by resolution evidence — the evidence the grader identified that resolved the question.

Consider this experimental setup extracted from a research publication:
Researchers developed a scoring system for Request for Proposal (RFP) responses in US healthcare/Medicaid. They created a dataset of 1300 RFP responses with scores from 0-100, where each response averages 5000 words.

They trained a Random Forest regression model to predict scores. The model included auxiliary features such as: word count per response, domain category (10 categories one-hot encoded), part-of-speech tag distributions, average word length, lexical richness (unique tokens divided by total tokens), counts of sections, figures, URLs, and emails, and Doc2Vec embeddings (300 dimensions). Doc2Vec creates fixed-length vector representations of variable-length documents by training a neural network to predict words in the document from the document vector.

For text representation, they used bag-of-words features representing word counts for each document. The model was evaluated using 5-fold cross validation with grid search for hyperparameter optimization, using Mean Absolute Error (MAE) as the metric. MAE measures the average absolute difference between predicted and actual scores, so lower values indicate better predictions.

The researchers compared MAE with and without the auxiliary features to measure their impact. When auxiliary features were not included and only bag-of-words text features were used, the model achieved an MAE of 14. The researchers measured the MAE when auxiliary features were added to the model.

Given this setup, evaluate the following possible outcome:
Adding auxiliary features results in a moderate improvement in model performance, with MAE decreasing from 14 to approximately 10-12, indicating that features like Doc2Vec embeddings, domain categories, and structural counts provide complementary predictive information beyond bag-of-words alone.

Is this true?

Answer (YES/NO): NO